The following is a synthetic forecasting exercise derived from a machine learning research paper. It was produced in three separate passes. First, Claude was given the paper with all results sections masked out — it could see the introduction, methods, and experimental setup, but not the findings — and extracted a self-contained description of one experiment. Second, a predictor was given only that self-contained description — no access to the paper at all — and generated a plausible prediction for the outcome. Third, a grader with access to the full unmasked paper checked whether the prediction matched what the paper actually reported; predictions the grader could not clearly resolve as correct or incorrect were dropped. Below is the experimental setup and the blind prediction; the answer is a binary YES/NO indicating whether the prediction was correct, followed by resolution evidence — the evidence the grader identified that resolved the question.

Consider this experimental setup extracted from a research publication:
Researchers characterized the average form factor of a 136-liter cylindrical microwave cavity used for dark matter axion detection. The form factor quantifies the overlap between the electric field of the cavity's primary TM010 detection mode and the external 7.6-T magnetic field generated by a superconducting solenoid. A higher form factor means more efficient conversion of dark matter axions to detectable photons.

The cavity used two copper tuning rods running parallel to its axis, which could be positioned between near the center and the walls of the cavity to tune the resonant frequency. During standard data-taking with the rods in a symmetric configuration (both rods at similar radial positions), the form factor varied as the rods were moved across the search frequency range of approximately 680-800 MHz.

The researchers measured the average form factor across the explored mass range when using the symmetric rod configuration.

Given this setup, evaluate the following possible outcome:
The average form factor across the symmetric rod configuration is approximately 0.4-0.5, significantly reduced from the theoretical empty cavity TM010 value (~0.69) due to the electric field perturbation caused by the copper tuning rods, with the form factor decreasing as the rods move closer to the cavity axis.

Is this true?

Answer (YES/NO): YES